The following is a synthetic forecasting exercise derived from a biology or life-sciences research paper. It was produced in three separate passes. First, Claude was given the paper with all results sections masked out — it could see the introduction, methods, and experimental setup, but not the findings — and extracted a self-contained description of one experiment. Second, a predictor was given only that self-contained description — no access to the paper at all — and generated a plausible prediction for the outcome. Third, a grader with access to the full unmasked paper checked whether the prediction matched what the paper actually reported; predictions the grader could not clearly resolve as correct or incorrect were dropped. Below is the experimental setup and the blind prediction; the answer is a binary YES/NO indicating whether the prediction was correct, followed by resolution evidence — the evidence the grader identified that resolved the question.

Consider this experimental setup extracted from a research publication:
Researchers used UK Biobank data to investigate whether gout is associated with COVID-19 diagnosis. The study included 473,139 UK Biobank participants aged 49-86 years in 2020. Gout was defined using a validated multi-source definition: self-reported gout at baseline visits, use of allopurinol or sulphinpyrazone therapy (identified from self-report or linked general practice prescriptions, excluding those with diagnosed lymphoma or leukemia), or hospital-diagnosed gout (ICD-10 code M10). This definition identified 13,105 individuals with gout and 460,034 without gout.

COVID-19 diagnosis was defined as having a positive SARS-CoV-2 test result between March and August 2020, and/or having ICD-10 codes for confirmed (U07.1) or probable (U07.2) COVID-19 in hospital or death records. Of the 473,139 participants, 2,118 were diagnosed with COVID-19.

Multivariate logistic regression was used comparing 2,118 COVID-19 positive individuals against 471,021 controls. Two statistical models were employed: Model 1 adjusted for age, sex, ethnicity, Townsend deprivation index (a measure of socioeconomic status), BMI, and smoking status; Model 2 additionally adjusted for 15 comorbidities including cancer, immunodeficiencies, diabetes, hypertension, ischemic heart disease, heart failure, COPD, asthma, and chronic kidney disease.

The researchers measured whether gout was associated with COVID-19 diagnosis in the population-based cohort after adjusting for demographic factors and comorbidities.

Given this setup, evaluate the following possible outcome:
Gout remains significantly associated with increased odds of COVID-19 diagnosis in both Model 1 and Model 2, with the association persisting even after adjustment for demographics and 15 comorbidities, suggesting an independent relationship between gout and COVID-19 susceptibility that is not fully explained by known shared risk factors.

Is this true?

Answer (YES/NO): NO